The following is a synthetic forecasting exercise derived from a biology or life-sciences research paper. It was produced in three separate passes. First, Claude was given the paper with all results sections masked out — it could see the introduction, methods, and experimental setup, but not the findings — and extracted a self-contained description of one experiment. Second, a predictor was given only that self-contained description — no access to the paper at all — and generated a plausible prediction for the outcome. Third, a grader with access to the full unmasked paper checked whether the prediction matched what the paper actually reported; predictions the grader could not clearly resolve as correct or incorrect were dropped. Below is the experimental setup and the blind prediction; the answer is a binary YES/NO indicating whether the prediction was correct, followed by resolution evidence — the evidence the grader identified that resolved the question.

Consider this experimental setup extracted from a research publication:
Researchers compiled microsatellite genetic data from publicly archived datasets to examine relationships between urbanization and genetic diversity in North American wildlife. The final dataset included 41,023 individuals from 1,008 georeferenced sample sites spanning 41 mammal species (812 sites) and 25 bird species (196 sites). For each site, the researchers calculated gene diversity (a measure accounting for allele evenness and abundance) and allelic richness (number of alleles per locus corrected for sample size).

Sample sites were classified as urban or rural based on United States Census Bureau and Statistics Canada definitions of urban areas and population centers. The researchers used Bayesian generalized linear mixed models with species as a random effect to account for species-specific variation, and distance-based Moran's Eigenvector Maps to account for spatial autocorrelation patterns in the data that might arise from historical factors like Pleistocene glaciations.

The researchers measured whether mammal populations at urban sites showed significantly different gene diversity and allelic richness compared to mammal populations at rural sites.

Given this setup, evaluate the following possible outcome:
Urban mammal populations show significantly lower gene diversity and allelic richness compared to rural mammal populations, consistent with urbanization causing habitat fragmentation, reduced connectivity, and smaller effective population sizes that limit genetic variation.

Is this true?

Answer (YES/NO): YES